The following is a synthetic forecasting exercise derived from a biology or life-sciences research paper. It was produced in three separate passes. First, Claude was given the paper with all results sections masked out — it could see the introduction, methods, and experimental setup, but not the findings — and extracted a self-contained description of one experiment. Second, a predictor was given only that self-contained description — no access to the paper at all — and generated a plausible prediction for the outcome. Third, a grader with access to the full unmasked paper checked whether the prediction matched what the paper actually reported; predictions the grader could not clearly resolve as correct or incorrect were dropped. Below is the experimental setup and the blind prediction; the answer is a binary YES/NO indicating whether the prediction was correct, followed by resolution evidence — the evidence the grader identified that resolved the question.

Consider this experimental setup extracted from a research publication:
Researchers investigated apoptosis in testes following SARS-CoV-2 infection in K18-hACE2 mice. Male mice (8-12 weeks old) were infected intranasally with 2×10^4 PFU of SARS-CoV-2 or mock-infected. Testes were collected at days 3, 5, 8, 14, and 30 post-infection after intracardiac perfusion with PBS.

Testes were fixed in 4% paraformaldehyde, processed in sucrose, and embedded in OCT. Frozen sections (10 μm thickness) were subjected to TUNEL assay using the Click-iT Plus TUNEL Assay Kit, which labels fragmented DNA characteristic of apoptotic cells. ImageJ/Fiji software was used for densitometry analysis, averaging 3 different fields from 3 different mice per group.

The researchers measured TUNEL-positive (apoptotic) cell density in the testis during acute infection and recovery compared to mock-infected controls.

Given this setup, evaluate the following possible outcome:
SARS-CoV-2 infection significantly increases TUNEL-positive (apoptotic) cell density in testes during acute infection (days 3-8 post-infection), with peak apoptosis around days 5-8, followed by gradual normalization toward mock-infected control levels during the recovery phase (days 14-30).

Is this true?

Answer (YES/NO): NO